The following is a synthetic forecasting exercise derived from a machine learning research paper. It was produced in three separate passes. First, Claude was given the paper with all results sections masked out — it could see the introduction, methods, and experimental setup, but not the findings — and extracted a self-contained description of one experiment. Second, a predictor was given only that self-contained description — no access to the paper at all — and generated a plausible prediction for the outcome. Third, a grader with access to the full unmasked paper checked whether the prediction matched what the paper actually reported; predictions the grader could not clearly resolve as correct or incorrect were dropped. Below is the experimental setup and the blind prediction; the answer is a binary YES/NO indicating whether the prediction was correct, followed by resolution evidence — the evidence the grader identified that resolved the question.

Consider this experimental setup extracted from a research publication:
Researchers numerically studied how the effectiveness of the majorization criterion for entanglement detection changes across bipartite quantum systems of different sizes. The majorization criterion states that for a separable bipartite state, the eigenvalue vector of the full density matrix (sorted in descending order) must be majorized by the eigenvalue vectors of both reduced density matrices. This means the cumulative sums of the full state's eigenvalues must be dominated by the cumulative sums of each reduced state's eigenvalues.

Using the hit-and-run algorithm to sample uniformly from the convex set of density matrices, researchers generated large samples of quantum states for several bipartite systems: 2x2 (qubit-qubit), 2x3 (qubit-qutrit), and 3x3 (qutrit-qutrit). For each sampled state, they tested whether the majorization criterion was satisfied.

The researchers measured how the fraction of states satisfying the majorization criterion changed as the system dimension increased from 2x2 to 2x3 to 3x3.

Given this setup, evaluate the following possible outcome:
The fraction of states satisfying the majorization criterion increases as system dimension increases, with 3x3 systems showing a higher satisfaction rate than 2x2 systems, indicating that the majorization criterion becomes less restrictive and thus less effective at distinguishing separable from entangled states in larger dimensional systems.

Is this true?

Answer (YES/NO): YES